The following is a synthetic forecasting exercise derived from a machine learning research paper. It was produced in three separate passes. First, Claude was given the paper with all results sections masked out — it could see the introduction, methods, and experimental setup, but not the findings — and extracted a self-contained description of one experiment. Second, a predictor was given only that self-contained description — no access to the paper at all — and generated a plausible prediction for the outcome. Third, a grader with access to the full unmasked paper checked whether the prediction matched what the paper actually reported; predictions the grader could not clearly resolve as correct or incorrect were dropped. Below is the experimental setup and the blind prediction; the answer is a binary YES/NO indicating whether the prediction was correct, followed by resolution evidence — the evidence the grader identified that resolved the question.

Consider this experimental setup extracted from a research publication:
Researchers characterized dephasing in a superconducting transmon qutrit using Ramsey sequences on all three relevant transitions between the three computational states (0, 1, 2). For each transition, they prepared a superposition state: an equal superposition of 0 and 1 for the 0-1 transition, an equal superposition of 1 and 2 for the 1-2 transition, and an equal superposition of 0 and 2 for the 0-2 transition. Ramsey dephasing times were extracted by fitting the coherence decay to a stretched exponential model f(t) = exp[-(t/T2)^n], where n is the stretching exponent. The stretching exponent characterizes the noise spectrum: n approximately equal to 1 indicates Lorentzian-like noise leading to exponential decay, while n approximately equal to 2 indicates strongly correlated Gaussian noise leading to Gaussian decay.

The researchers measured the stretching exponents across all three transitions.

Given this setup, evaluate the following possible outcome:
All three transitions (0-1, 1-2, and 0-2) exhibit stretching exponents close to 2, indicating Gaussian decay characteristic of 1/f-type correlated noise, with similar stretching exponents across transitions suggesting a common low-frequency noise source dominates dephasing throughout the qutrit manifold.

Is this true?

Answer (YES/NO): NO